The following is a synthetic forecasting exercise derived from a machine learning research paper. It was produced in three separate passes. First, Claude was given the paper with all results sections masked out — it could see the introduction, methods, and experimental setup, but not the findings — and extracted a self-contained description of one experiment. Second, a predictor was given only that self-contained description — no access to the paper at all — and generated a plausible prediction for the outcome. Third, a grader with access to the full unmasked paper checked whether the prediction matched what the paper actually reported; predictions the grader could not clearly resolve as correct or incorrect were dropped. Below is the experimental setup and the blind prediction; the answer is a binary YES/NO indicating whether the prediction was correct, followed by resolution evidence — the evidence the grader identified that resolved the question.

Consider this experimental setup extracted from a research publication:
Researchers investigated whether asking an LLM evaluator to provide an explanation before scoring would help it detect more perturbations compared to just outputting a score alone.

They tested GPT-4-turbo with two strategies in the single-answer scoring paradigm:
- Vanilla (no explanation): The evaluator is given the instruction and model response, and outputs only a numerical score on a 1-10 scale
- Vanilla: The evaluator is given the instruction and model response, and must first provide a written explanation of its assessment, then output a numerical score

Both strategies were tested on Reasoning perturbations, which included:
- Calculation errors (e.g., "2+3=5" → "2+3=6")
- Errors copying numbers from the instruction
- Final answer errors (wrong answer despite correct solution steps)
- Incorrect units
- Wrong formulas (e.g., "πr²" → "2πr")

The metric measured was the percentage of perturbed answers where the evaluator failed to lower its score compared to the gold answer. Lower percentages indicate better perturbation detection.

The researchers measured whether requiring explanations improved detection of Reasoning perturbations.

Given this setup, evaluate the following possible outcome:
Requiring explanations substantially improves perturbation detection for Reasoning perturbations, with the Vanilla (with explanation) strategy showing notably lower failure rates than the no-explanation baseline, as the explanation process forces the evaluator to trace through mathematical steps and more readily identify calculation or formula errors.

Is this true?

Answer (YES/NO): NO